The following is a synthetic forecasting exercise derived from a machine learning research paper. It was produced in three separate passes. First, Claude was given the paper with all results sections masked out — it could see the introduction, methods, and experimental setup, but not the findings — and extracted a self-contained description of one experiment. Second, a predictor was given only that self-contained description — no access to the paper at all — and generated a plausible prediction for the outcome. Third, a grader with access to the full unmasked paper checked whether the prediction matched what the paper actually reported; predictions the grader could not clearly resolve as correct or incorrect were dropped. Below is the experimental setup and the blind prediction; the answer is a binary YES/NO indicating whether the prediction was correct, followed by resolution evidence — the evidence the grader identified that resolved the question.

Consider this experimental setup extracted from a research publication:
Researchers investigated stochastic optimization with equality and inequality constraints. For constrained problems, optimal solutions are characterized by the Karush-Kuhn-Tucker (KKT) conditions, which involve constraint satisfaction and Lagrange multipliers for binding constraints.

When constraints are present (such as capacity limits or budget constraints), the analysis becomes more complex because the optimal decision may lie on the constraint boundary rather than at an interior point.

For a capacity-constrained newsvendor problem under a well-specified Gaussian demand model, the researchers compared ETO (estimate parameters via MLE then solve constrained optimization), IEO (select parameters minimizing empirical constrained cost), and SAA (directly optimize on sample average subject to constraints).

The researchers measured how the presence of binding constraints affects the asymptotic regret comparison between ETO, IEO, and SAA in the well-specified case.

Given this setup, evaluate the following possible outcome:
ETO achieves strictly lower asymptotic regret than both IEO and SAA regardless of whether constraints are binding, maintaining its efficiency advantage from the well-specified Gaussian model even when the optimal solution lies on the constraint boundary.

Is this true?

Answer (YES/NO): NO